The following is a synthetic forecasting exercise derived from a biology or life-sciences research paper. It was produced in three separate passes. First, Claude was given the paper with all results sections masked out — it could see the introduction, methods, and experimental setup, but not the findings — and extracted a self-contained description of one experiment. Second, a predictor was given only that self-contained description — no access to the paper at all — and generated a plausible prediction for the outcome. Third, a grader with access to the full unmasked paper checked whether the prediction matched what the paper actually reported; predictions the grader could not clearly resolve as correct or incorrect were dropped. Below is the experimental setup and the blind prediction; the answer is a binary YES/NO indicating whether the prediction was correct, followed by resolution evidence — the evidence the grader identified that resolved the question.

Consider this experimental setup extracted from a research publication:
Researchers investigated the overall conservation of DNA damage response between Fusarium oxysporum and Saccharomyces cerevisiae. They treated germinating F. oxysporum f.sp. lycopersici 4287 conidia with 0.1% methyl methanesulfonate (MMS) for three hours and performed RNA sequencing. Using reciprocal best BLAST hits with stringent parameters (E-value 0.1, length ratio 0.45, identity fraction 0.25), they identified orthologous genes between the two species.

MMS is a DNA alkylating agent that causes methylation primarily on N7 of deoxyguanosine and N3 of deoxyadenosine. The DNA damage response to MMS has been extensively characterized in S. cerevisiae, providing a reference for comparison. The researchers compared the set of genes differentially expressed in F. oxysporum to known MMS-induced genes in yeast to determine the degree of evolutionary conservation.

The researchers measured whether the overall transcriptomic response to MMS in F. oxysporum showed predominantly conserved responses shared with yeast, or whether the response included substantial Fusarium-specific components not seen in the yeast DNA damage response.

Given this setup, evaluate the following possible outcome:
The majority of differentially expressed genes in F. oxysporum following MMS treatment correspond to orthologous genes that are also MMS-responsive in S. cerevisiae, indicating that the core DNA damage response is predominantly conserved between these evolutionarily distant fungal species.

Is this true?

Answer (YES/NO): NO